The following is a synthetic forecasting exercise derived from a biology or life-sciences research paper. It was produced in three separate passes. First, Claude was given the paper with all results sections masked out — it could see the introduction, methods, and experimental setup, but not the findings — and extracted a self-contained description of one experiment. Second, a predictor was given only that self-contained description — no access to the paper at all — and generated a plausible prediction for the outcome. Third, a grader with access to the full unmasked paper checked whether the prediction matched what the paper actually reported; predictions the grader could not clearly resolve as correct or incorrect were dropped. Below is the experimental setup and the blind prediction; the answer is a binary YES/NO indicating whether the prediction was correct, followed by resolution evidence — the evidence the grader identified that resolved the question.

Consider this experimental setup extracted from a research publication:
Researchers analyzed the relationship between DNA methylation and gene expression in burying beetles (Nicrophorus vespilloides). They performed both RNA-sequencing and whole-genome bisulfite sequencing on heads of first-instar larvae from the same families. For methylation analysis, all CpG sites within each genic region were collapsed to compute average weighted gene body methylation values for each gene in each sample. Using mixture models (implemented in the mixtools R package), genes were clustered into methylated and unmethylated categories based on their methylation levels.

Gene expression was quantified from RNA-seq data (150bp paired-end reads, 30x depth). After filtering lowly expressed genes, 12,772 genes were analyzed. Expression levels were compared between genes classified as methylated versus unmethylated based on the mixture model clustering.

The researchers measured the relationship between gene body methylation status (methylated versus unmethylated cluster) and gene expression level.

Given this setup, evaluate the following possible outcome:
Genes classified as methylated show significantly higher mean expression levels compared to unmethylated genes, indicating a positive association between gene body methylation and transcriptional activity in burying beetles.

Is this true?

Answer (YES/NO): YES